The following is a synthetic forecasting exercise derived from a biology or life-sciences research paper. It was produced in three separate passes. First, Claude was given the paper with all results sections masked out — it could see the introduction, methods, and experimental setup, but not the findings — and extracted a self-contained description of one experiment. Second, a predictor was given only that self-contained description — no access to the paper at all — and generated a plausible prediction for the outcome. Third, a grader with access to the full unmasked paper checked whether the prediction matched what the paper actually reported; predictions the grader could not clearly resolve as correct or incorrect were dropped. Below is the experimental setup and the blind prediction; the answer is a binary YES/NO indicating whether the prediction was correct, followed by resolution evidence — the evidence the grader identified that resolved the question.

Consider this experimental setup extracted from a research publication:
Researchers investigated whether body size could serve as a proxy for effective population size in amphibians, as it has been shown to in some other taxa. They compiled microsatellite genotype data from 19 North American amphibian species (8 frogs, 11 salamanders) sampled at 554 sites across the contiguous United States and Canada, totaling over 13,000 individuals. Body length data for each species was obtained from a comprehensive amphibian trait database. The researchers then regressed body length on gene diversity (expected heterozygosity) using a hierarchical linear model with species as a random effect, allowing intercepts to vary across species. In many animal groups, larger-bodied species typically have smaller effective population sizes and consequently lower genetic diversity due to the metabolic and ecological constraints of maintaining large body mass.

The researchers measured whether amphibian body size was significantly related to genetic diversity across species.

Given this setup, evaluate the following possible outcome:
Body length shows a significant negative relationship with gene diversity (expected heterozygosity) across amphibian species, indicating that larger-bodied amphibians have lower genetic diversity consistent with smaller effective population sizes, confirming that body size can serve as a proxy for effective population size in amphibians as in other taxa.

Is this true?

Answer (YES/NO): NO